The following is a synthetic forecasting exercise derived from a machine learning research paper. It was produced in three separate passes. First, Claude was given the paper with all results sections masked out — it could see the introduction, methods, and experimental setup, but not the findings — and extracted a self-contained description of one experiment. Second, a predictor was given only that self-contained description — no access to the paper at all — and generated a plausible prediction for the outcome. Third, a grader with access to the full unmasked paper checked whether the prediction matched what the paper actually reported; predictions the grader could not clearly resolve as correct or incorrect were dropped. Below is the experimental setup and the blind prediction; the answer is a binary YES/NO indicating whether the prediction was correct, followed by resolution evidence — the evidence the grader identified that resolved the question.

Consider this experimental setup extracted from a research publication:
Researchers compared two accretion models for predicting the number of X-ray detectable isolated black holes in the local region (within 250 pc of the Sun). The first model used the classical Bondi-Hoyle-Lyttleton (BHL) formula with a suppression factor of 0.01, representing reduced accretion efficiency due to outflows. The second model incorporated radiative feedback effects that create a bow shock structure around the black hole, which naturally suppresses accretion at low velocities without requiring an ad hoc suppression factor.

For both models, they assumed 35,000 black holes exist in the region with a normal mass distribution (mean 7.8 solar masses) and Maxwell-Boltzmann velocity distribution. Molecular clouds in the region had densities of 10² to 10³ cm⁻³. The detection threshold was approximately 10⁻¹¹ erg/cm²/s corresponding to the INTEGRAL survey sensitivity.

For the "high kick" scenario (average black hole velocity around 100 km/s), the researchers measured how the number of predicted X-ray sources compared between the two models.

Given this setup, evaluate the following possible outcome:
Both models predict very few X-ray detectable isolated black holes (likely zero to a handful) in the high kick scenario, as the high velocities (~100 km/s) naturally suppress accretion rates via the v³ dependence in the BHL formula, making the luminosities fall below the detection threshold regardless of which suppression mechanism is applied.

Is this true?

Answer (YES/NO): NO